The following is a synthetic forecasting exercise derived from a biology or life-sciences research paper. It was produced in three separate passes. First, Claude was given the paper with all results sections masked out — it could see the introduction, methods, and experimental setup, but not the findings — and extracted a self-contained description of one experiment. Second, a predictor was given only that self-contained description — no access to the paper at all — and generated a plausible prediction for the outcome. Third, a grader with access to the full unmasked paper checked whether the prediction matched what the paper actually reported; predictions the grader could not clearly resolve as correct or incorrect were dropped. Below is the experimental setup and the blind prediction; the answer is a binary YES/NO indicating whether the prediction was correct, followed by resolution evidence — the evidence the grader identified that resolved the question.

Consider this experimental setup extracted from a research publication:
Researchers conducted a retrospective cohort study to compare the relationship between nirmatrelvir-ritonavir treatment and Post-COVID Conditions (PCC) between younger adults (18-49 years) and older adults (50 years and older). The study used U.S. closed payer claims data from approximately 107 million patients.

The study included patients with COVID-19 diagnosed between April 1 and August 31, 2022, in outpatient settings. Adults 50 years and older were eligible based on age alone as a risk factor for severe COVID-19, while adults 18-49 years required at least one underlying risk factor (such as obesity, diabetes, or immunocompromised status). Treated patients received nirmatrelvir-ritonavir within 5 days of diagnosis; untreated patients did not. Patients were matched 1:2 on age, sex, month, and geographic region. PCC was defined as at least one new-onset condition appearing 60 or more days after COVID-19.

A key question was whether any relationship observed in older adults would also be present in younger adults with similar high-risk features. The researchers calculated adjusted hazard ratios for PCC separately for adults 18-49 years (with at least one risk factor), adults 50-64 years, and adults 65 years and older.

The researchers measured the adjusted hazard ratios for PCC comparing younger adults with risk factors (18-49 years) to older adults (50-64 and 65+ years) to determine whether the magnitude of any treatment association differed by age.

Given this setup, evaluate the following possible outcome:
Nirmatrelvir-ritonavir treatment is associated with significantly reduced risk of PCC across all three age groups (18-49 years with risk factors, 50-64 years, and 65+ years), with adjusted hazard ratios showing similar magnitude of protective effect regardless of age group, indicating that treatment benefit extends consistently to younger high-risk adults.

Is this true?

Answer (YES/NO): NO